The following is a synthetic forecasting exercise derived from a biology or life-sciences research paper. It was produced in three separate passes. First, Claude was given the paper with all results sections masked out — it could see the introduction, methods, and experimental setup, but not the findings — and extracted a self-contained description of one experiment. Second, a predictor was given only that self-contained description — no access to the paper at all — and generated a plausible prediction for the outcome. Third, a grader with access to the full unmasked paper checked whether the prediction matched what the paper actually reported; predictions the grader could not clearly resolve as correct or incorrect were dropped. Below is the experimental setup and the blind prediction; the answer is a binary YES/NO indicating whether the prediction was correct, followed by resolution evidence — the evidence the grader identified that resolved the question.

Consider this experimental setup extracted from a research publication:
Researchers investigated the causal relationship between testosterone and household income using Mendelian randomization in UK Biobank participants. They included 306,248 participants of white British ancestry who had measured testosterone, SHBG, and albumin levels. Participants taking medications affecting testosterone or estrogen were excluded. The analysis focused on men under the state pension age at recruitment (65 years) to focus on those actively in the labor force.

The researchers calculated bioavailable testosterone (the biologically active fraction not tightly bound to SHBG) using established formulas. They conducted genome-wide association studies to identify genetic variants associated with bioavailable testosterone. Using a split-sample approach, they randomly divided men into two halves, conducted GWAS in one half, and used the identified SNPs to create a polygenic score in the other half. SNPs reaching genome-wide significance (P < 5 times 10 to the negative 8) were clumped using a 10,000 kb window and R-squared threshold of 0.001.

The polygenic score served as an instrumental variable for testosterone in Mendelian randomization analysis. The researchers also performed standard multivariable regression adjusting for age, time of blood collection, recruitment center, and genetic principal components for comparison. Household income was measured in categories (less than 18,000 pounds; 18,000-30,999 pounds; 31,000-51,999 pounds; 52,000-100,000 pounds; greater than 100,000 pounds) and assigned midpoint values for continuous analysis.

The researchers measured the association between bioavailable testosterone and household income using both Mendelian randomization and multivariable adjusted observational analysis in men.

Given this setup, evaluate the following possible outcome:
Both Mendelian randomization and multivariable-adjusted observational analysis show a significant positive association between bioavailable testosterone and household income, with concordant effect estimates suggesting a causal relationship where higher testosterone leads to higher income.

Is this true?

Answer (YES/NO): NO